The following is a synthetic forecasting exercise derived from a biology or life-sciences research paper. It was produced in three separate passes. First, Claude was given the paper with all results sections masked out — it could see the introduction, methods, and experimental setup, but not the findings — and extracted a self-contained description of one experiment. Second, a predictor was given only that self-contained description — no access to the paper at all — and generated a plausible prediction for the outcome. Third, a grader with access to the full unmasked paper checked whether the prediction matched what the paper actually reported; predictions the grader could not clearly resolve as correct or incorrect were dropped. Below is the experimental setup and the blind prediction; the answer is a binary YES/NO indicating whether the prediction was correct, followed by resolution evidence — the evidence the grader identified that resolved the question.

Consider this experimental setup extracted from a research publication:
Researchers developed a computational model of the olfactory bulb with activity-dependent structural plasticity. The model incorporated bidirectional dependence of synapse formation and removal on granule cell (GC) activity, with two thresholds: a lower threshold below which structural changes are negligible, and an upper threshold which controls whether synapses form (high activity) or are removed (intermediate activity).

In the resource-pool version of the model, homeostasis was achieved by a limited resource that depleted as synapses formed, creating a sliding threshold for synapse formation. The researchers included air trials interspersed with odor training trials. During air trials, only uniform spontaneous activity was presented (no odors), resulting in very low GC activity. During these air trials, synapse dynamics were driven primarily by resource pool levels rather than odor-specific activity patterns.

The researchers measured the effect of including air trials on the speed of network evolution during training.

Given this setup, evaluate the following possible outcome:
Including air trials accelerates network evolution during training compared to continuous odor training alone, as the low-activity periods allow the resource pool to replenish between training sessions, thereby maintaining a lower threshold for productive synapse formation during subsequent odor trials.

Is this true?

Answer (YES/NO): NO